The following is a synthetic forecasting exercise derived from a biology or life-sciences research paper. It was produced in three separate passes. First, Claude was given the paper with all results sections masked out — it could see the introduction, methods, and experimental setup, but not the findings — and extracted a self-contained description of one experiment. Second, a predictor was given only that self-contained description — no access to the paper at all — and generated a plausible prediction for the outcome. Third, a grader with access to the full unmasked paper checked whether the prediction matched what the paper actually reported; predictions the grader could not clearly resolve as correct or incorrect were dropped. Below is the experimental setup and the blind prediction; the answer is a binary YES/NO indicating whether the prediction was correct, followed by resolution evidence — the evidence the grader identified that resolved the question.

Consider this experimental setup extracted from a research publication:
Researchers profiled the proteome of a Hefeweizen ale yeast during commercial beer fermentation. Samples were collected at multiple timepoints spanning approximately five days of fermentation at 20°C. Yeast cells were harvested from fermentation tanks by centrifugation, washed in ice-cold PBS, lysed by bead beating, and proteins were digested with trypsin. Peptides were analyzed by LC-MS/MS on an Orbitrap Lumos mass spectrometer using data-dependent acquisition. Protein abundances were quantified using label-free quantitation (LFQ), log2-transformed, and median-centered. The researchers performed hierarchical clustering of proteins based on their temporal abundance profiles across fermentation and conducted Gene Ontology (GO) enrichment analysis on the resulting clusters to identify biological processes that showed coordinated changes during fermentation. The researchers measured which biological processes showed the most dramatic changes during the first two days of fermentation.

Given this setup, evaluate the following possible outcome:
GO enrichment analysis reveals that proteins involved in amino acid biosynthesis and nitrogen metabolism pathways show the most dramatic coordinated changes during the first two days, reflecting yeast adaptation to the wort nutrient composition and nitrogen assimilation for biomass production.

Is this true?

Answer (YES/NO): NO